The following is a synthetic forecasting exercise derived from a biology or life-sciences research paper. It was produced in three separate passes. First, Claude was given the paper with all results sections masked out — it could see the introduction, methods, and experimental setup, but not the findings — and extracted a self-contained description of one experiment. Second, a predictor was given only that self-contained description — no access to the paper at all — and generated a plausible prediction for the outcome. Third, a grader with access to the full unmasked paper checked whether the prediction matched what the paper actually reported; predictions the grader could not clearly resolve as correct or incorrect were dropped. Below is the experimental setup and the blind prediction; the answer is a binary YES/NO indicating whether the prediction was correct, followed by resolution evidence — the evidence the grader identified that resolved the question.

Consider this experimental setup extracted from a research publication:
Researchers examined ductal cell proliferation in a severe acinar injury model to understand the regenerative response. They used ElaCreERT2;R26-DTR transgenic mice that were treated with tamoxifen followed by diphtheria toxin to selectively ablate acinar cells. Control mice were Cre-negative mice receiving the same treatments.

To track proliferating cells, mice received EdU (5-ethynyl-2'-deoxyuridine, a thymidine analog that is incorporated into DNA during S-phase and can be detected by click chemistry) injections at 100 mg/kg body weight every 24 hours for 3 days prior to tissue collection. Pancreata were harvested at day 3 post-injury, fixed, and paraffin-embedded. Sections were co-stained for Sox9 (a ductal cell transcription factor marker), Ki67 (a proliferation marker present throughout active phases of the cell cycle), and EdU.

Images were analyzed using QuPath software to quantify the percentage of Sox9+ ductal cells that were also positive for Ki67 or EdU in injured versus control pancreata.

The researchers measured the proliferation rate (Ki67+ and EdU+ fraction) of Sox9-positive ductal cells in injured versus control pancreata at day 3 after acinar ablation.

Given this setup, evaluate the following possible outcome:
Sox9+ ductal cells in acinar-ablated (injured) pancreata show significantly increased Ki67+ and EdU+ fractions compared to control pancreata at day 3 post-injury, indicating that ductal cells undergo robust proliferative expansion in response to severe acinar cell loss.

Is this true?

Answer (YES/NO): NO